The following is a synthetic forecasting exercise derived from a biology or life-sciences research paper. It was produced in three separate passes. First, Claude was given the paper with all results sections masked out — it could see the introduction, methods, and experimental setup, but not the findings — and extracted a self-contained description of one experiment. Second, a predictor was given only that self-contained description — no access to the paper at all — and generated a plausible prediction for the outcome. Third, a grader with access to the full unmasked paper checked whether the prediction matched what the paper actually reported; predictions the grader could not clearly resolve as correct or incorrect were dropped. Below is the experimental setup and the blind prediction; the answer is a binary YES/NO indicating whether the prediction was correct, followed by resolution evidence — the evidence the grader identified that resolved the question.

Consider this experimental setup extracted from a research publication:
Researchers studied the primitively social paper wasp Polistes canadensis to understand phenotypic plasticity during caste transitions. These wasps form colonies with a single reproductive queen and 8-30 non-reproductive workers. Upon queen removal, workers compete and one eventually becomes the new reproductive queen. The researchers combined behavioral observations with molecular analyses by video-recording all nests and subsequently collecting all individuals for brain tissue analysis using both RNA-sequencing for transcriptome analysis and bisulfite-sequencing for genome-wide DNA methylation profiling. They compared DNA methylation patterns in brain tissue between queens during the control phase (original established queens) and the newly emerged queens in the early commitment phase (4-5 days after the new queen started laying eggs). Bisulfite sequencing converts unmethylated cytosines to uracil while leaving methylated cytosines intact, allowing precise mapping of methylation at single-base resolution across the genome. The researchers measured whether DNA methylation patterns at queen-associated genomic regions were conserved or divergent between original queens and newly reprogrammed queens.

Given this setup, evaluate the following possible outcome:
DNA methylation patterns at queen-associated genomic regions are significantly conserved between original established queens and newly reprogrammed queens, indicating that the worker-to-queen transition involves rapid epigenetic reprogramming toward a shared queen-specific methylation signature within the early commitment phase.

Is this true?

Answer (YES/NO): NO